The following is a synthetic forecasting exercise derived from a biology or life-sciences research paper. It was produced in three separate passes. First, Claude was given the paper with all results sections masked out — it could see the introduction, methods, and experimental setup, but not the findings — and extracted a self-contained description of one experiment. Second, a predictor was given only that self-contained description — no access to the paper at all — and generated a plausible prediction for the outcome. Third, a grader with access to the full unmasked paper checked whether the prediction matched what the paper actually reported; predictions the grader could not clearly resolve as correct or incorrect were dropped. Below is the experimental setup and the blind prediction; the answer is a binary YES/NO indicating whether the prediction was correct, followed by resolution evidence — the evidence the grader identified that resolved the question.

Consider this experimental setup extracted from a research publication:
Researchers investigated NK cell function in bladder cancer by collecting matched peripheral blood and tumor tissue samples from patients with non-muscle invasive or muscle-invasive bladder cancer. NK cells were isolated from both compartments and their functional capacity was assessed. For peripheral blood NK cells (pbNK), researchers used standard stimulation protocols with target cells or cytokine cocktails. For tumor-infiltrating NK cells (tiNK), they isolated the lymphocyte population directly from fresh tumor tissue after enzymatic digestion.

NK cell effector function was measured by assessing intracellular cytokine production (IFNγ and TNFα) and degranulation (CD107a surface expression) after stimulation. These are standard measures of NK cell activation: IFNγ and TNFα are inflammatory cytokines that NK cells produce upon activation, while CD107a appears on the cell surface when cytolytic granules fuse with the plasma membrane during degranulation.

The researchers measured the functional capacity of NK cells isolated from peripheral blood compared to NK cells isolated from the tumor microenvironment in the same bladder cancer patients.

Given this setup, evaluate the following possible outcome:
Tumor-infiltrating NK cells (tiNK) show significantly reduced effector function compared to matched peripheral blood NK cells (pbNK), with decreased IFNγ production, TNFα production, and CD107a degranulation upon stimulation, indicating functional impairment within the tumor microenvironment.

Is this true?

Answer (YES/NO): YES